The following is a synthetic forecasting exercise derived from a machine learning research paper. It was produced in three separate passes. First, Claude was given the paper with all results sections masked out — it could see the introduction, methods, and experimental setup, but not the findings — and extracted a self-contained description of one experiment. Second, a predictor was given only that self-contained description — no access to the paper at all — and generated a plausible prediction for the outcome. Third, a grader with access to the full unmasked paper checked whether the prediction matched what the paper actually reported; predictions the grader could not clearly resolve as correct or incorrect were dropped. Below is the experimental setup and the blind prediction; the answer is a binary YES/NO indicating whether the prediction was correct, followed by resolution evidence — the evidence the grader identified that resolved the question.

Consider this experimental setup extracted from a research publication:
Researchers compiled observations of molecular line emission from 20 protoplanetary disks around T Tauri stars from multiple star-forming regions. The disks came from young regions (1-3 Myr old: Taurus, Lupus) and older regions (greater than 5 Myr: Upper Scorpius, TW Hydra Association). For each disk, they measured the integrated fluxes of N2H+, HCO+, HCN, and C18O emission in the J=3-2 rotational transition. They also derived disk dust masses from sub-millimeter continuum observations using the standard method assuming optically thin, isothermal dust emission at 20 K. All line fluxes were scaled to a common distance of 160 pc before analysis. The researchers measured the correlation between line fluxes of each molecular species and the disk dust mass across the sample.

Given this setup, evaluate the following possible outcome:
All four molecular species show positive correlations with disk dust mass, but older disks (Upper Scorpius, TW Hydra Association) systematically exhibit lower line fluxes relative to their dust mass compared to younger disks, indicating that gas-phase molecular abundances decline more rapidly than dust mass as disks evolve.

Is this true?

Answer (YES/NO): NO